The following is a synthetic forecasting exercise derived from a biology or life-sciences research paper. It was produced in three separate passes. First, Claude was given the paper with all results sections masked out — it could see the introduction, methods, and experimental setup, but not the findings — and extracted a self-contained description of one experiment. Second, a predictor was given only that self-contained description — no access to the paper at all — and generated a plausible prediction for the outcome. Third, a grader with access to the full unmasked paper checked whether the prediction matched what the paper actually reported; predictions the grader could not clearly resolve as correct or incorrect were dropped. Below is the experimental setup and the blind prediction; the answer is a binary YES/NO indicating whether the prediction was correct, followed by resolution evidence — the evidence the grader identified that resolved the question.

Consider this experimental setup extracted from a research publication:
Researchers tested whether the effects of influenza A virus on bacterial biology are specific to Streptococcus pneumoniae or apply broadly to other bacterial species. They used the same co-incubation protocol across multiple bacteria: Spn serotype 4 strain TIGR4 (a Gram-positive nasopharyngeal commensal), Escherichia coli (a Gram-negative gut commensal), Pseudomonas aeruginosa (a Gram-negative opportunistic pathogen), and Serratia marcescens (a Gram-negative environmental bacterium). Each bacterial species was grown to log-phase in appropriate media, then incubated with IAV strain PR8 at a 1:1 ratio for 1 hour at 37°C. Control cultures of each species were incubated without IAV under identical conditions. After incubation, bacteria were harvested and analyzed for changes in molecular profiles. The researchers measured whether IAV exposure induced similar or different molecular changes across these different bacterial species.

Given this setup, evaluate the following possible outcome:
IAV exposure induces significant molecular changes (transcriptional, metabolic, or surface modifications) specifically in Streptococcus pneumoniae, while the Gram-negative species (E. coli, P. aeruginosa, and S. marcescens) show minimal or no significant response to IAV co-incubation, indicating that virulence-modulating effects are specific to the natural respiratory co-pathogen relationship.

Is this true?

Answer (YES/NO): NO